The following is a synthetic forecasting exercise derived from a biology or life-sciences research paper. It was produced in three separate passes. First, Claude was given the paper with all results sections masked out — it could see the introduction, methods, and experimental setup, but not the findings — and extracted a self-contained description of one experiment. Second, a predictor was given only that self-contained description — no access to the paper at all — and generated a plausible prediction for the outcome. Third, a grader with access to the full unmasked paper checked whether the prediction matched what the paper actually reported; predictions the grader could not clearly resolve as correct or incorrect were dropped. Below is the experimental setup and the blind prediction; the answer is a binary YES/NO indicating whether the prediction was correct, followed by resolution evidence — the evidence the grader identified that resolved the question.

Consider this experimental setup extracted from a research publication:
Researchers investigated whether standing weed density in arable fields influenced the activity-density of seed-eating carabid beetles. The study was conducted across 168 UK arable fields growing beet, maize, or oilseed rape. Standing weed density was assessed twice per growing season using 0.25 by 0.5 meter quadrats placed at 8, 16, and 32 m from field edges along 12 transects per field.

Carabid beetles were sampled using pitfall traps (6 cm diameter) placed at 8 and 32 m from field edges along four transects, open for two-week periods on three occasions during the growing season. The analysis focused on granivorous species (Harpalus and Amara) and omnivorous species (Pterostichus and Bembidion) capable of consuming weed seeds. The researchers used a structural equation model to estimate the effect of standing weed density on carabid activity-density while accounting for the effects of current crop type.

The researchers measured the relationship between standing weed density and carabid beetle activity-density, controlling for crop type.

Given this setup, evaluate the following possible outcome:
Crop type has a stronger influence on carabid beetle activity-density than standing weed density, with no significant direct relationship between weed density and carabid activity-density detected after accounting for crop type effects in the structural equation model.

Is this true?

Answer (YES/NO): NO